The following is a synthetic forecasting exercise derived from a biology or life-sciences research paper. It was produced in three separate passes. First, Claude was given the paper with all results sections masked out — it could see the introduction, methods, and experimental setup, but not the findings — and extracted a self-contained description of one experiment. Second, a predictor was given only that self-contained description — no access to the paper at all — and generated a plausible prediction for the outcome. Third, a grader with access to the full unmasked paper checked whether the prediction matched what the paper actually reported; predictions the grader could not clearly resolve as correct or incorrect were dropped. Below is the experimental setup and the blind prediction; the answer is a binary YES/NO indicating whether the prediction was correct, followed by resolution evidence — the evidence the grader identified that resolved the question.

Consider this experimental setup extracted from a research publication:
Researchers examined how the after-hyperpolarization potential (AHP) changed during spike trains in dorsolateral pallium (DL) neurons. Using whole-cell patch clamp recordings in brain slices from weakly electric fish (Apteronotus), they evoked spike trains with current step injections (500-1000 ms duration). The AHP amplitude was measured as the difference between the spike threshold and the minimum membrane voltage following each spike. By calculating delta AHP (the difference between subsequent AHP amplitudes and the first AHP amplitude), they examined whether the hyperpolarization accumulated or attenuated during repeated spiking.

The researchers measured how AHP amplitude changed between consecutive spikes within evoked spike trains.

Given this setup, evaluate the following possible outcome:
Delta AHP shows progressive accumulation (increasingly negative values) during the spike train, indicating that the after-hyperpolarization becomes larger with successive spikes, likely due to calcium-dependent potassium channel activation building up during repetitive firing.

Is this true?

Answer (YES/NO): NO